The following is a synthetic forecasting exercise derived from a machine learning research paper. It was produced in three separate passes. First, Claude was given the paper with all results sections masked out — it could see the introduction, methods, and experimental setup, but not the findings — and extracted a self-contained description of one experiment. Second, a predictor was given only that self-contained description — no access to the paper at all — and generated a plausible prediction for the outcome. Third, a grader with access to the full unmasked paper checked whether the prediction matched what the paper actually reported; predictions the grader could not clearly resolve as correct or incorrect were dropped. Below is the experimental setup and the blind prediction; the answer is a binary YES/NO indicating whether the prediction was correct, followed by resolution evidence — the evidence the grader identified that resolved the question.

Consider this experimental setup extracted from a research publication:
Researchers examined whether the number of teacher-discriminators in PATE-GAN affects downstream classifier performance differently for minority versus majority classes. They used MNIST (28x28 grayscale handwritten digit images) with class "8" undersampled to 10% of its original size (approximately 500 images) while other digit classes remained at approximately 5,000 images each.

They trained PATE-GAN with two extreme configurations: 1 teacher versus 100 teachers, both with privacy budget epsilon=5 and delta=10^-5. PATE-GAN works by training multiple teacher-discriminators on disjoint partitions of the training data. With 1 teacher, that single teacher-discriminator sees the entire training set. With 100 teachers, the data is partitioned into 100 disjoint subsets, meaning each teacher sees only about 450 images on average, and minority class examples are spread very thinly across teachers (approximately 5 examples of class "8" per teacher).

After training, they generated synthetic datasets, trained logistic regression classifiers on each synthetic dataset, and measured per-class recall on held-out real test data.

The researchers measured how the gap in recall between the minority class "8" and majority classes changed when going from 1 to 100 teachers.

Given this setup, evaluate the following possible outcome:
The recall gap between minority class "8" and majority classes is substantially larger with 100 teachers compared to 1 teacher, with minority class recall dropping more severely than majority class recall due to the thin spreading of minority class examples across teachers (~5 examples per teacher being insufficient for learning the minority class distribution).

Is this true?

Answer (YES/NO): NO